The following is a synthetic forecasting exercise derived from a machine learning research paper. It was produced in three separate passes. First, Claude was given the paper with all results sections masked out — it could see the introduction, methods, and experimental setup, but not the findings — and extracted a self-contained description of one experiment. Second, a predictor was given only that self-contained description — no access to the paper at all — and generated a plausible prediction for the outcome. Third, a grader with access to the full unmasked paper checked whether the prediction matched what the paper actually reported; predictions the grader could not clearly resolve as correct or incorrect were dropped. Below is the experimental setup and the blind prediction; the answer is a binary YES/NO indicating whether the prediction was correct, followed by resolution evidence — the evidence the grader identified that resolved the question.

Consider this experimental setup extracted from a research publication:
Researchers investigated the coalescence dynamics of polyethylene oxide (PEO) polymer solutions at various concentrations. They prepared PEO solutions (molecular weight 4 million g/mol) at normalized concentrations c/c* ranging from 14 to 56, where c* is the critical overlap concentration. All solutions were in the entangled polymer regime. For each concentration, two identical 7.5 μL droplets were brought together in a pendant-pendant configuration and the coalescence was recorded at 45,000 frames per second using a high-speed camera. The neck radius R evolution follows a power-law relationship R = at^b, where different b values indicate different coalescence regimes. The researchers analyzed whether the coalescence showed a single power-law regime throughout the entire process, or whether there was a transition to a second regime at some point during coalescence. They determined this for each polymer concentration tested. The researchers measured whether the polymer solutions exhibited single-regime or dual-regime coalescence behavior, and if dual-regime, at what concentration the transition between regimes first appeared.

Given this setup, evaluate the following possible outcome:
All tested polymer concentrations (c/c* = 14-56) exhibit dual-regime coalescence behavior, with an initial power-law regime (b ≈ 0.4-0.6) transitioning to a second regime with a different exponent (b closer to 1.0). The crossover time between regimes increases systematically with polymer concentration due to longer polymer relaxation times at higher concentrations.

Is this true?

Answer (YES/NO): NO